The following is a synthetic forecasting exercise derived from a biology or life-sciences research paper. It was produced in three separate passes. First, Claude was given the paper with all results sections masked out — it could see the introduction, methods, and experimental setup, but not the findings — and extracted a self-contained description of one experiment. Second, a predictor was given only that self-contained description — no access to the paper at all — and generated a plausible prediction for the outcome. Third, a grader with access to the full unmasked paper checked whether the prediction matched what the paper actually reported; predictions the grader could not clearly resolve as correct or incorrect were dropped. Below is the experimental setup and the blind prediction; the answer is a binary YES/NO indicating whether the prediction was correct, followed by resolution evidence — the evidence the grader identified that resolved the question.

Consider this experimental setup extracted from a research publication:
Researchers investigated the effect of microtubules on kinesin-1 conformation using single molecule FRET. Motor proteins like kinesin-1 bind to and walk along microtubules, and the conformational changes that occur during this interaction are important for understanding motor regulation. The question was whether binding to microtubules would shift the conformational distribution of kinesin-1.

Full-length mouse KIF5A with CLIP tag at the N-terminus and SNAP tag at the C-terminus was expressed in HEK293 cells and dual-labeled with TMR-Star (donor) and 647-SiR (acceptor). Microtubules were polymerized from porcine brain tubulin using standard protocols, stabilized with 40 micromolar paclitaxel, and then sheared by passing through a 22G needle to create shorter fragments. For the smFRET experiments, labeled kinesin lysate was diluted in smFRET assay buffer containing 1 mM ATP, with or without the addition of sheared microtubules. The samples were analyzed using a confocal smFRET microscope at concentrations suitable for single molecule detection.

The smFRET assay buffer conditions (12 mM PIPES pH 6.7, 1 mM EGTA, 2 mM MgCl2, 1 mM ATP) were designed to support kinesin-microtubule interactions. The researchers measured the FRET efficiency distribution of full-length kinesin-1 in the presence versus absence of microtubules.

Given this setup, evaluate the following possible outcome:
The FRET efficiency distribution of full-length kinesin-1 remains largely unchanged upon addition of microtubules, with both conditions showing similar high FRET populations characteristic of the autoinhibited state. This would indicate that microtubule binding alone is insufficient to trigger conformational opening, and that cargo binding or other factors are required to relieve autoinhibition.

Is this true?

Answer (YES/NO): NO